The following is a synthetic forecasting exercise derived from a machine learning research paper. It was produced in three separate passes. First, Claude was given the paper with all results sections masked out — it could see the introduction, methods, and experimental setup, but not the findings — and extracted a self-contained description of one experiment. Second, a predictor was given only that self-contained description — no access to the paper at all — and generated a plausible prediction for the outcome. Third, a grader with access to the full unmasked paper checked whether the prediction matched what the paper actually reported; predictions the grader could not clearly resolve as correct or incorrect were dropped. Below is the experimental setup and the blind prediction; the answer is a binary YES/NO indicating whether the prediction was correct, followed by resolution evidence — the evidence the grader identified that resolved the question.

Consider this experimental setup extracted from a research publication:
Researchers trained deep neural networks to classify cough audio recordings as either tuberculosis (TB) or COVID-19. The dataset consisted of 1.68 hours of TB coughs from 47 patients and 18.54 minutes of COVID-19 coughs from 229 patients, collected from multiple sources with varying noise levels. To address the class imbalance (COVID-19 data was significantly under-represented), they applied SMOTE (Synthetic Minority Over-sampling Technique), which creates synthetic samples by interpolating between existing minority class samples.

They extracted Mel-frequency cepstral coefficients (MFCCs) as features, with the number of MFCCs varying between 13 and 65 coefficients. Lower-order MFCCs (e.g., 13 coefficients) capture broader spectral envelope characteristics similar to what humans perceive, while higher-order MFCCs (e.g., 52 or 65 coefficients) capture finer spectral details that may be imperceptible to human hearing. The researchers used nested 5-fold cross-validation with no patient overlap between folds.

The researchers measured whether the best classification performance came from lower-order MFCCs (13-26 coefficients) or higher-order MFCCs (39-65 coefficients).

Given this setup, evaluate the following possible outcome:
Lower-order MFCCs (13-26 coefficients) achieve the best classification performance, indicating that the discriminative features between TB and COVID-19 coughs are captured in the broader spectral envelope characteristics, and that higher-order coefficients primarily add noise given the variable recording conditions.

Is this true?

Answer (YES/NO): NO